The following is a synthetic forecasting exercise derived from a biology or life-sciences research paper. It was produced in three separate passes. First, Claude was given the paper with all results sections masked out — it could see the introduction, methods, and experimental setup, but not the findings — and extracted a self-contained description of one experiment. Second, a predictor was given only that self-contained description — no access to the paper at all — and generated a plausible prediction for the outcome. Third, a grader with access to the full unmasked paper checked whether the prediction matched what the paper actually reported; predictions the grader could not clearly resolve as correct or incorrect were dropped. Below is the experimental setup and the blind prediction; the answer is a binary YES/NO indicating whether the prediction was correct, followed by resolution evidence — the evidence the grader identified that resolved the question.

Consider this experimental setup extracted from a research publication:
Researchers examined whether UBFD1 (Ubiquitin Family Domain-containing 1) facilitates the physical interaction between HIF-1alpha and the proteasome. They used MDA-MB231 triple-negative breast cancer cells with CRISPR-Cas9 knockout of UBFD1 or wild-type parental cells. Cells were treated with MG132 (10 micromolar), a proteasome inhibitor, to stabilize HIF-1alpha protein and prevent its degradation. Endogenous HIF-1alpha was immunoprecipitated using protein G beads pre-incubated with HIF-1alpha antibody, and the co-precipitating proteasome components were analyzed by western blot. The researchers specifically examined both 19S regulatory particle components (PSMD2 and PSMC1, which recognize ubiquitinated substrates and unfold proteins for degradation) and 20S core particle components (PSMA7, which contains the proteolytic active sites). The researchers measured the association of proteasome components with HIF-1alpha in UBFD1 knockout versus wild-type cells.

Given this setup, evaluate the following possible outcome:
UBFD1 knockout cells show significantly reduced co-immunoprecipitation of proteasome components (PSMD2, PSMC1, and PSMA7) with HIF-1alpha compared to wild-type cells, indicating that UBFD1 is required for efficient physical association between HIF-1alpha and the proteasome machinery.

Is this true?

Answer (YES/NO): YES